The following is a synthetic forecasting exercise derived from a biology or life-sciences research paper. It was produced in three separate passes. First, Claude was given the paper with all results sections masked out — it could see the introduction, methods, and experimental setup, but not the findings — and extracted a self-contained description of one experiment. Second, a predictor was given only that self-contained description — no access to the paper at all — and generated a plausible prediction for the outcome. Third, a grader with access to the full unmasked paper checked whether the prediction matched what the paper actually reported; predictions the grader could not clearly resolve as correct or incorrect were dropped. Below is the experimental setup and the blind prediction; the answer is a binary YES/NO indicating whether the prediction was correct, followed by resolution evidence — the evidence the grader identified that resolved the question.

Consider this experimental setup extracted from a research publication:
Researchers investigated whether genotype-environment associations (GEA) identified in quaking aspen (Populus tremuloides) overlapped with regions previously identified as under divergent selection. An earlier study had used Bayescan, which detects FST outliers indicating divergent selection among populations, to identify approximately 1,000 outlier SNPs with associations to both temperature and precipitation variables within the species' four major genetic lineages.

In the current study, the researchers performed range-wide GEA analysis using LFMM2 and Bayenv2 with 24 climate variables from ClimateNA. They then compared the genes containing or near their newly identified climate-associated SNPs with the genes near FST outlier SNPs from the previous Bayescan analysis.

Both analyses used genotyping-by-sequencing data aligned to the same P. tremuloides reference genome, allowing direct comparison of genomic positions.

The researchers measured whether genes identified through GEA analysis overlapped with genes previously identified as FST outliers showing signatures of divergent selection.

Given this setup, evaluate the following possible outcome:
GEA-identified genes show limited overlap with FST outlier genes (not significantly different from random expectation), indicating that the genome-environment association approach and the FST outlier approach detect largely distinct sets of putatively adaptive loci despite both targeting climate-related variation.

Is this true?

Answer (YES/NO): NO